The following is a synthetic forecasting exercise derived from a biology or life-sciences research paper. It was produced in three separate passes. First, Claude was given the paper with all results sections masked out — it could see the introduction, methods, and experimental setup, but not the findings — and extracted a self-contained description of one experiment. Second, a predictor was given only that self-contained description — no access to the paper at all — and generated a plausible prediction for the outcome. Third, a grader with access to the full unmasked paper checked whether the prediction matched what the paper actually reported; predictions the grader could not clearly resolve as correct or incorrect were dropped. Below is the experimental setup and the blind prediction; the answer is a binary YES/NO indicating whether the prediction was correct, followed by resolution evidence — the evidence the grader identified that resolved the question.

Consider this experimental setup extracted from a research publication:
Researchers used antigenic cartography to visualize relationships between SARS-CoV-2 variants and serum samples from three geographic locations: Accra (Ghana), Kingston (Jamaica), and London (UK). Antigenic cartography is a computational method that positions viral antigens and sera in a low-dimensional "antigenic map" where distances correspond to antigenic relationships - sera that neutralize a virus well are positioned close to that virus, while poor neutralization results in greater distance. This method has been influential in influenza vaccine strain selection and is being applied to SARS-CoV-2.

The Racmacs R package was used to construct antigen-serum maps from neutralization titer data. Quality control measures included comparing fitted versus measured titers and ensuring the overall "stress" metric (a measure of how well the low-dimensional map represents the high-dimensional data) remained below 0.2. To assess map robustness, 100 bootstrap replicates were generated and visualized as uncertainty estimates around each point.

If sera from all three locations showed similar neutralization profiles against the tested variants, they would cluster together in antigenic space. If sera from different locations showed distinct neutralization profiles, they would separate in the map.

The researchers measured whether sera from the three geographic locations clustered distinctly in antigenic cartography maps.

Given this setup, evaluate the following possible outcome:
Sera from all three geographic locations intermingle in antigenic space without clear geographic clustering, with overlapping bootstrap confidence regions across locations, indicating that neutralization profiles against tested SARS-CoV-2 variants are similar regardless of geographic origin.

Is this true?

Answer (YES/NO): NO